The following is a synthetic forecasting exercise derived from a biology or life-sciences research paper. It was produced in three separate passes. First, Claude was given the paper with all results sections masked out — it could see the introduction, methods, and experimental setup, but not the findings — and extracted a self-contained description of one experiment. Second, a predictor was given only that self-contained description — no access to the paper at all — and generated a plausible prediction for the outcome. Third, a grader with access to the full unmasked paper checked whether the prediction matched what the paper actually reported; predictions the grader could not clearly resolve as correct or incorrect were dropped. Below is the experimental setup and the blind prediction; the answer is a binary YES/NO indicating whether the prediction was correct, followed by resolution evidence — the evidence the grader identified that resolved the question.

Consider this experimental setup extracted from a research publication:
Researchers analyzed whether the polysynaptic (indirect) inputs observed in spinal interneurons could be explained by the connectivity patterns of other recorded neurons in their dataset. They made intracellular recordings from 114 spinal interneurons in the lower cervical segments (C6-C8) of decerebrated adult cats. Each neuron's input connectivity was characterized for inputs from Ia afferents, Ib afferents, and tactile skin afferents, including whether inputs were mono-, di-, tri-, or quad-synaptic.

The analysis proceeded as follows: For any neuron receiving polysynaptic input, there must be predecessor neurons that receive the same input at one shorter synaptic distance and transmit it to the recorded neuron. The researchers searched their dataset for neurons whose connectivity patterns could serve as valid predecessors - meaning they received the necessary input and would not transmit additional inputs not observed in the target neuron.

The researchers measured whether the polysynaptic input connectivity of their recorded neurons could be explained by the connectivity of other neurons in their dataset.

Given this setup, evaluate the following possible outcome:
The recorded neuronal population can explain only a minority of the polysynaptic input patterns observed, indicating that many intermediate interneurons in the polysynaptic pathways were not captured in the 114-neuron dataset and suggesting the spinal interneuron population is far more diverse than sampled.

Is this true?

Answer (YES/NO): NO